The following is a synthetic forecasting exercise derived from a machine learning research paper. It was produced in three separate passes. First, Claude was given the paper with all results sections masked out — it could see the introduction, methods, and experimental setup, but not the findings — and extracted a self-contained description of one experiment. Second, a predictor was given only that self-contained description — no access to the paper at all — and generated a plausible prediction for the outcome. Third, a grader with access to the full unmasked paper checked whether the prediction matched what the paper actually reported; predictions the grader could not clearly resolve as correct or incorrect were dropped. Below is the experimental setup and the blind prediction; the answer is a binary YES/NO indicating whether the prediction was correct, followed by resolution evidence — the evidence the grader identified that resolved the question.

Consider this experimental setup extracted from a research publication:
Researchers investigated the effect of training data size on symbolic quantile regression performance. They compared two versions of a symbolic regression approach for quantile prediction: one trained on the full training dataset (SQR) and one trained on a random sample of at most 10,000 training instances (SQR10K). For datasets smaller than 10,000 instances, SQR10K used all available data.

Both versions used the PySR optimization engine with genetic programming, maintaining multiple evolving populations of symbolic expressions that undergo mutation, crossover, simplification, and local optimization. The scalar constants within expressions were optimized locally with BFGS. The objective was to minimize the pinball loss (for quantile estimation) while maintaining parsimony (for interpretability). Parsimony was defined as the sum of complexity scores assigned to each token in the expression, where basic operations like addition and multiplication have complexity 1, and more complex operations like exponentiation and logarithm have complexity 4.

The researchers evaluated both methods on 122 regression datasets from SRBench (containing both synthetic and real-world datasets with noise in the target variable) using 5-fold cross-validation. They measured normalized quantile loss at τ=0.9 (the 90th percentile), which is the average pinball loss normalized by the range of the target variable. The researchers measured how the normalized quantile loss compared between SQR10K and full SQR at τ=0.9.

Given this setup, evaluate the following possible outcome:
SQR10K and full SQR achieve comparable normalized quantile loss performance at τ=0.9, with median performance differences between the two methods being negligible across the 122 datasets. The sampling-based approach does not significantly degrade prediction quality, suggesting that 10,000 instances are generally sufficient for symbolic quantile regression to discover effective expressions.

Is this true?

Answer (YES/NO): YES